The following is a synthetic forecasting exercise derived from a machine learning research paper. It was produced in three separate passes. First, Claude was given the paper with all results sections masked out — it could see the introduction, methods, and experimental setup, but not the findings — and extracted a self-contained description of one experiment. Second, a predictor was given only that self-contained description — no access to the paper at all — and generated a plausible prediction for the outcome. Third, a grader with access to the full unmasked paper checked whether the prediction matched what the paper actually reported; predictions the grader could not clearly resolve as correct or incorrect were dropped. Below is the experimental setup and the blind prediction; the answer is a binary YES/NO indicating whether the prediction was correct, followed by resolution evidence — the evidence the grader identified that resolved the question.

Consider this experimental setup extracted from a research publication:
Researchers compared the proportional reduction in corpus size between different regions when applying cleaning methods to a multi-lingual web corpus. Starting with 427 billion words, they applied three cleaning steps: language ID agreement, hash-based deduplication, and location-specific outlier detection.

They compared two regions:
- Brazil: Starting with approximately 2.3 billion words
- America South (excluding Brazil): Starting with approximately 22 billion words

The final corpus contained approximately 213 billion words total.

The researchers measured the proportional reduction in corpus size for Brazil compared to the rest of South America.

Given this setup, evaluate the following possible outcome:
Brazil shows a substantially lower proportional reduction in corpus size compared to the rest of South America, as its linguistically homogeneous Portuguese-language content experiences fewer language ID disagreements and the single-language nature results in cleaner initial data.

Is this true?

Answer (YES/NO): NO